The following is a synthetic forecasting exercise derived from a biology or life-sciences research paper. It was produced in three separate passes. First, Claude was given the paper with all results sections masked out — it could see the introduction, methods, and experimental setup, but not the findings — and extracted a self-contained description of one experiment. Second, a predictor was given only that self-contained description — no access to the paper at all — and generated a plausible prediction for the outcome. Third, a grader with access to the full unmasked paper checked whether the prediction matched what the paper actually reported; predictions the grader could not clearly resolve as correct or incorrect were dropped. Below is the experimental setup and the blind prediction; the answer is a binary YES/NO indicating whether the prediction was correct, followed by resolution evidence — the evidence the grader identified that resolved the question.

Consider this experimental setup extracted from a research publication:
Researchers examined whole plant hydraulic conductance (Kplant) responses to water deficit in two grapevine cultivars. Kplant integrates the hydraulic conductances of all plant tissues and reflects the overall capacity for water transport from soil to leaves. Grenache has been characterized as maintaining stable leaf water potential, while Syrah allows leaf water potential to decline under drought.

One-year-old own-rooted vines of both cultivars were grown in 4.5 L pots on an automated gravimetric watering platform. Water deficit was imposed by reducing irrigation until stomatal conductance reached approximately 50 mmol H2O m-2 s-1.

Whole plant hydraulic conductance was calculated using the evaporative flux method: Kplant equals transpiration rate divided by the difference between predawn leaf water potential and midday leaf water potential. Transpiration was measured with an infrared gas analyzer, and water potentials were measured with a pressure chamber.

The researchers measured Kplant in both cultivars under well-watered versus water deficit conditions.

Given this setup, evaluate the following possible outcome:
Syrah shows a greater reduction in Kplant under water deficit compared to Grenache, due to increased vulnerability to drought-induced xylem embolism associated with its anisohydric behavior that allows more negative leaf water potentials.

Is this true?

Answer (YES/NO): NO